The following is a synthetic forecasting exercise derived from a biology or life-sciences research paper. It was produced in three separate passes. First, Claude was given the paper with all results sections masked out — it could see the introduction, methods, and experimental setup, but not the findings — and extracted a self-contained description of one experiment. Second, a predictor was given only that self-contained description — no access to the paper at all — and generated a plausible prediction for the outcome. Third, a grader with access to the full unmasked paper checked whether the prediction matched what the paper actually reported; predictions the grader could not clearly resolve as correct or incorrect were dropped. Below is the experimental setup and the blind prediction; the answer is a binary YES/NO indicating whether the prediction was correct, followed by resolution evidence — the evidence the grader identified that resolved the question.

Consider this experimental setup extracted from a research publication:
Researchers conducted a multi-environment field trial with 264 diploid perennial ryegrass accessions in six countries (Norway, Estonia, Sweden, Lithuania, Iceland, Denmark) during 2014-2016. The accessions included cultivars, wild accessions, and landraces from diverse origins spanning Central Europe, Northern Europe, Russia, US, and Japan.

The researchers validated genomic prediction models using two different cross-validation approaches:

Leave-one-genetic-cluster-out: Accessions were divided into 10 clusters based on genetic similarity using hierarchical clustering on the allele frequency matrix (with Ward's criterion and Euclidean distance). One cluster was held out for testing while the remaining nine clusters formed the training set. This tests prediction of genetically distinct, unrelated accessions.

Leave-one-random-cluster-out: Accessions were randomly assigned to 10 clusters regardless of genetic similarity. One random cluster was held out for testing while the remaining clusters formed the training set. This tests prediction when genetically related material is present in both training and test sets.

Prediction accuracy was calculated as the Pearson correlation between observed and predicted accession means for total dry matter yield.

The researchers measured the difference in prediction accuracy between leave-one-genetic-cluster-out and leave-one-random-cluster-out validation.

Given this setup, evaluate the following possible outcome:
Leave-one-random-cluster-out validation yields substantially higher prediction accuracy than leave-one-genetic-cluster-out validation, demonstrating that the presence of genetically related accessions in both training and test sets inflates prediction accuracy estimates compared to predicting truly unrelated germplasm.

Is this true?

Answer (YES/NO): YES